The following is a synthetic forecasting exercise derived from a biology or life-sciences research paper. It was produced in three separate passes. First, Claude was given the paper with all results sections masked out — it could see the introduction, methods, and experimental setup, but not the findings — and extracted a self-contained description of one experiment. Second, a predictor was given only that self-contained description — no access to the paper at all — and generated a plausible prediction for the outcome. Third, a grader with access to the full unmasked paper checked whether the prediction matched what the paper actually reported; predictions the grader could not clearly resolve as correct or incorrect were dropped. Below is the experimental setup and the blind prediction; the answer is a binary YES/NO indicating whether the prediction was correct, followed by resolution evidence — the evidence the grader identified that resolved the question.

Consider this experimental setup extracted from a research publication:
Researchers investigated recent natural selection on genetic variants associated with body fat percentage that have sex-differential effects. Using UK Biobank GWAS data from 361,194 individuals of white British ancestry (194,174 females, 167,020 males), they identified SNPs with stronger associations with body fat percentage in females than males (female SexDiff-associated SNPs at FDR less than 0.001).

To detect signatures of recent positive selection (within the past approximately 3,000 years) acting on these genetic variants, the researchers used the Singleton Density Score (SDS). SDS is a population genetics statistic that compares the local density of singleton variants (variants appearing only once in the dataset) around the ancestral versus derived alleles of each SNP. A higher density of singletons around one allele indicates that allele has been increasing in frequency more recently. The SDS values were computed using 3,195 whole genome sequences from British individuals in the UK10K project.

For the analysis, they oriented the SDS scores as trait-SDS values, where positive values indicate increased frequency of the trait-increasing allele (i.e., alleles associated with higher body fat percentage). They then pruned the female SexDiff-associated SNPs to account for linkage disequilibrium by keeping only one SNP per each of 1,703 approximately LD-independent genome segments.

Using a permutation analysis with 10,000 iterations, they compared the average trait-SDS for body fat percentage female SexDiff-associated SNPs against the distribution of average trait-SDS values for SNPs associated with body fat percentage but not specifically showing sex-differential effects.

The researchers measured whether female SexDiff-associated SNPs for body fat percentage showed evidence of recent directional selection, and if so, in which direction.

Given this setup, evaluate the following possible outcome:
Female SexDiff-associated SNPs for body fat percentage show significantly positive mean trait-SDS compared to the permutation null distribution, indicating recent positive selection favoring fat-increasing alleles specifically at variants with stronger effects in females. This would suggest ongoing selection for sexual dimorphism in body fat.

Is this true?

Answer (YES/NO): YES